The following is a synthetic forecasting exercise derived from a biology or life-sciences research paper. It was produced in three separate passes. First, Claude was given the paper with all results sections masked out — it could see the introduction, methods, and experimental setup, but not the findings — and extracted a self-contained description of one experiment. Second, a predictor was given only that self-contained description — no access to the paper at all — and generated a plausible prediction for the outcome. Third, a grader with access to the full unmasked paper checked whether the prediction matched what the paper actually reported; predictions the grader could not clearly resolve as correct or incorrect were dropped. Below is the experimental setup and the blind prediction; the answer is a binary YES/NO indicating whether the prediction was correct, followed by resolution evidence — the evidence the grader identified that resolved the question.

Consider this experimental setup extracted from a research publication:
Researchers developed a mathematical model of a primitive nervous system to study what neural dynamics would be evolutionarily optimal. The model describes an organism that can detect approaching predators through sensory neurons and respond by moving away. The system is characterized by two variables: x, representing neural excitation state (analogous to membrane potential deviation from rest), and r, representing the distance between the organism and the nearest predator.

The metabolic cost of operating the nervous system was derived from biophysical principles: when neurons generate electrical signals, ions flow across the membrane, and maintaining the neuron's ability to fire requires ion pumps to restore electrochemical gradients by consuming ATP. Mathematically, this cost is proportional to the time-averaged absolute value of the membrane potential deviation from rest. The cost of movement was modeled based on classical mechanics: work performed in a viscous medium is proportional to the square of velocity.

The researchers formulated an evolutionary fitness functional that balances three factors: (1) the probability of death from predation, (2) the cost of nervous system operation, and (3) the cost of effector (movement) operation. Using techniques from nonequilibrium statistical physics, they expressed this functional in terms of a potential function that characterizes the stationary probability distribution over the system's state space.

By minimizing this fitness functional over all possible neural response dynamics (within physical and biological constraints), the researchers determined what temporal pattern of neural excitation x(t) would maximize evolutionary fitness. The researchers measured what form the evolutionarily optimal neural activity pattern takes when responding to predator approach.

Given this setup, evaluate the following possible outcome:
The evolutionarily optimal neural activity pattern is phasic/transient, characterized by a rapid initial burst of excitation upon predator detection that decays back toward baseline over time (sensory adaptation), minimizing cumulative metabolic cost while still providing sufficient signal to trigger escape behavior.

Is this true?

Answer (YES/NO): NO